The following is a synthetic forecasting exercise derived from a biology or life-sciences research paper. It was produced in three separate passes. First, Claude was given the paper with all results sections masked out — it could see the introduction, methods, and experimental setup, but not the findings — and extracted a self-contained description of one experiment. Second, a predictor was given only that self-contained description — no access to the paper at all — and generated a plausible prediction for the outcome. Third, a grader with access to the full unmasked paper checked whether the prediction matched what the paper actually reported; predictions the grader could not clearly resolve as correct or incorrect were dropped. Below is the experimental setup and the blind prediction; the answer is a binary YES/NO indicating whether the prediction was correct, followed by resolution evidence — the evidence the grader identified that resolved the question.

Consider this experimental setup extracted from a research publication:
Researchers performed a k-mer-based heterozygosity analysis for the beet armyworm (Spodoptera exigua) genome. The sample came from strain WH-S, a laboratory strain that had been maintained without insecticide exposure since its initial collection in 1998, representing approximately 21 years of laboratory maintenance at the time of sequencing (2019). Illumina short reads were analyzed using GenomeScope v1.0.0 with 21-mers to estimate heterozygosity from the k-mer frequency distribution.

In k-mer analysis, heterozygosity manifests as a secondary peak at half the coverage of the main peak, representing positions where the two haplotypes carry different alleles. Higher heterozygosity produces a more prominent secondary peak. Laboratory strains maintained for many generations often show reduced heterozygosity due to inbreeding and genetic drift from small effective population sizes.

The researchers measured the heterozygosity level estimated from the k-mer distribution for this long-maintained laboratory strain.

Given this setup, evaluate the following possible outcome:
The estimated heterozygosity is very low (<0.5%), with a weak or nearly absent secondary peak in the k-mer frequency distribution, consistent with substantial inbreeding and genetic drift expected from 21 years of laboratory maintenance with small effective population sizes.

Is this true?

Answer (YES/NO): NO